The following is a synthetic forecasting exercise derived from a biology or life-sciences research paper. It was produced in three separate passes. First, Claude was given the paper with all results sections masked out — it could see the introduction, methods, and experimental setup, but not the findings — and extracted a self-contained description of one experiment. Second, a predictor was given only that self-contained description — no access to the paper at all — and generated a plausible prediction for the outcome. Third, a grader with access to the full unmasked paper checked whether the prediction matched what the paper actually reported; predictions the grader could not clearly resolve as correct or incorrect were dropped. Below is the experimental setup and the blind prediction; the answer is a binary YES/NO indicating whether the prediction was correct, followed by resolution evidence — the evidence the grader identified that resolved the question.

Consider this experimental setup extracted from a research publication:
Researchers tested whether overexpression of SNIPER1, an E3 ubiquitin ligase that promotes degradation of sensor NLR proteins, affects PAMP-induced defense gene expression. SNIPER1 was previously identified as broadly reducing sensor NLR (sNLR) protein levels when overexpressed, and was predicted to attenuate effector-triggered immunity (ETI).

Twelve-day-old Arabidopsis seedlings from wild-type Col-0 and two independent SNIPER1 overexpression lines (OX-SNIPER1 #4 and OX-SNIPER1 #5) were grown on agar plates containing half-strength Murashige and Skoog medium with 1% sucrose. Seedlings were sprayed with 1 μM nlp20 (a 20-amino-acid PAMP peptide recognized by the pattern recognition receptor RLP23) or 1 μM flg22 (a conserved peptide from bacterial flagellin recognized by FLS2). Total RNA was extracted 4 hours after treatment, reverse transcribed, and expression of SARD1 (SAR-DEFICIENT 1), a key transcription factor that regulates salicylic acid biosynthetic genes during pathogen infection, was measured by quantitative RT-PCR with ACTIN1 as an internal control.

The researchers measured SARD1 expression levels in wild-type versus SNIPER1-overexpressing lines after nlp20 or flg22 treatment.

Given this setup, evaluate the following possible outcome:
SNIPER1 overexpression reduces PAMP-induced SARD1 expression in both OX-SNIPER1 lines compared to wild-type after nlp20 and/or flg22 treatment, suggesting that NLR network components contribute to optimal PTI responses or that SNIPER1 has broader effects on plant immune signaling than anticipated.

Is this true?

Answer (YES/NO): YES